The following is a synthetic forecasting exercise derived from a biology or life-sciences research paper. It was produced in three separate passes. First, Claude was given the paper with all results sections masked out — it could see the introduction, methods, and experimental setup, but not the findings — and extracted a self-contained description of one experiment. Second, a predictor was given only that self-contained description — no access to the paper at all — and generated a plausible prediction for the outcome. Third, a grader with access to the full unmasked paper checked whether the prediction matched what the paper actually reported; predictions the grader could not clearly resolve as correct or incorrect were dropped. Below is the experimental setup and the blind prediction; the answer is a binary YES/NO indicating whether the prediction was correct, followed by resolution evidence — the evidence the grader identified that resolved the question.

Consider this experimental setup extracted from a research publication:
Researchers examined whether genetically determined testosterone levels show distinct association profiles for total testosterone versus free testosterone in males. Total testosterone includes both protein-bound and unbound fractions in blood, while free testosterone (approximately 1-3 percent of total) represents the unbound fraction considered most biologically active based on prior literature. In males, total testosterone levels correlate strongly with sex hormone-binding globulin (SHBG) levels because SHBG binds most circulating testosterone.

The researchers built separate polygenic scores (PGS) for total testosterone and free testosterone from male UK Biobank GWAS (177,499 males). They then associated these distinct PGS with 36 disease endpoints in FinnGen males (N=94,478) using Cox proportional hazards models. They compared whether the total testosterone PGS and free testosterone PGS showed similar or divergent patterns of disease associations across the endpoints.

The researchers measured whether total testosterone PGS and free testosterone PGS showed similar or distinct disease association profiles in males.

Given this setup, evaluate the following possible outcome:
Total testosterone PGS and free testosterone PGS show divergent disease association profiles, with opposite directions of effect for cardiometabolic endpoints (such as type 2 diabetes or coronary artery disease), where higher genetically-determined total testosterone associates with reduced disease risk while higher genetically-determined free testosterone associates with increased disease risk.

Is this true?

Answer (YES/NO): NO